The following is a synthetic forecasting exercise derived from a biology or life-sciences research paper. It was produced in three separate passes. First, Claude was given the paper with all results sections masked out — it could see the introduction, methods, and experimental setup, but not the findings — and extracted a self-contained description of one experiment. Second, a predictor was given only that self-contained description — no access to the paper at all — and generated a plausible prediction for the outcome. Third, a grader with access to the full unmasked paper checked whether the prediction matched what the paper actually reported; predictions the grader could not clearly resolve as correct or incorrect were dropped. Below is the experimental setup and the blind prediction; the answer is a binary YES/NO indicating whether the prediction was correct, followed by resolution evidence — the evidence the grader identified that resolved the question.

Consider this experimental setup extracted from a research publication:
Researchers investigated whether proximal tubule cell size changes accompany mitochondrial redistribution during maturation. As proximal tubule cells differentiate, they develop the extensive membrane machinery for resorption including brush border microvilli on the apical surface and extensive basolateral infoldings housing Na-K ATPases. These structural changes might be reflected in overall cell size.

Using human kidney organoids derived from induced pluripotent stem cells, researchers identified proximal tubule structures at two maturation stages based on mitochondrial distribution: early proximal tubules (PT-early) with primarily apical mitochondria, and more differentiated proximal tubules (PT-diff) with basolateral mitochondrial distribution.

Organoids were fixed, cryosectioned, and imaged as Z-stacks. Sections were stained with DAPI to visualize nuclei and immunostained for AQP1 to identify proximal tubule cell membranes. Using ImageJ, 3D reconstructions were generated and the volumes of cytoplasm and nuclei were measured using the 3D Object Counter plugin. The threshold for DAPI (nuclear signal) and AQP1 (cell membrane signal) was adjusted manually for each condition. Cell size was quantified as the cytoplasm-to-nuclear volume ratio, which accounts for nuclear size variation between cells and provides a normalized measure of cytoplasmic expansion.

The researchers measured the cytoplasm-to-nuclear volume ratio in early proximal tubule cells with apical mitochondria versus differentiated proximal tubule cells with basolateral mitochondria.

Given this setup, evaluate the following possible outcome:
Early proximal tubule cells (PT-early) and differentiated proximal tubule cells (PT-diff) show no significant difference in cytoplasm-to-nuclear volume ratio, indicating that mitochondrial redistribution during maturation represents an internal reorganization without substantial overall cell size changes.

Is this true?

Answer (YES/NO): NO